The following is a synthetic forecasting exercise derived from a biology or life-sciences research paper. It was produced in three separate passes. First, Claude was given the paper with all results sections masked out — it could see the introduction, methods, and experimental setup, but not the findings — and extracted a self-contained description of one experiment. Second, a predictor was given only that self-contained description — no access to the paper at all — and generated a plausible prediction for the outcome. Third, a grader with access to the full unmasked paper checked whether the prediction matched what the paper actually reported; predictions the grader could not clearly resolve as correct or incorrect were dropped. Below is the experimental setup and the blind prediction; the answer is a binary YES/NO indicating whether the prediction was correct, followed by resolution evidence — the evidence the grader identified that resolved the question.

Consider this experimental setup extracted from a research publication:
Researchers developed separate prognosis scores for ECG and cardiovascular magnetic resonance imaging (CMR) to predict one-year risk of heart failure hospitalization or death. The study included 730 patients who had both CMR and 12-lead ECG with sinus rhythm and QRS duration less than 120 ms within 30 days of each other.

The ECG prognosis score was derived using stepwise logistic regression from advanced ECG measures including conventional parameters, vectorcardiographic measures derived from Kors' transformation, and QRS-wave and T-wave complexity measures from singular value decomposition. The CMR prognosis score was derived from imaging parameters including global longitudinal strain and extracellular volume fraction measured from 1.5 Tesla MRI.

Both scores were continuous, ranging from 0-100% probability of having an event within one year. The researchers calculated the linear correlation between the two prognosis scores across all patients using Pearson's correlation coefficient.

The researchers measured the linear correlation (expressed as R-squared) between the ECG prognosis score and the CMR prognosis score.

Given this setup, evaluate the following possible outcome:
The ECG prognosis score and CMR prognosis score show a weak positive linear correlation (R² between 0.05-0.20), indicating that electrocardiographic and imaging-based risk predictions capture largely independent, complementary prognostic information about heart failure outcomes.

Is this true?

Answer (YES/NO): NO